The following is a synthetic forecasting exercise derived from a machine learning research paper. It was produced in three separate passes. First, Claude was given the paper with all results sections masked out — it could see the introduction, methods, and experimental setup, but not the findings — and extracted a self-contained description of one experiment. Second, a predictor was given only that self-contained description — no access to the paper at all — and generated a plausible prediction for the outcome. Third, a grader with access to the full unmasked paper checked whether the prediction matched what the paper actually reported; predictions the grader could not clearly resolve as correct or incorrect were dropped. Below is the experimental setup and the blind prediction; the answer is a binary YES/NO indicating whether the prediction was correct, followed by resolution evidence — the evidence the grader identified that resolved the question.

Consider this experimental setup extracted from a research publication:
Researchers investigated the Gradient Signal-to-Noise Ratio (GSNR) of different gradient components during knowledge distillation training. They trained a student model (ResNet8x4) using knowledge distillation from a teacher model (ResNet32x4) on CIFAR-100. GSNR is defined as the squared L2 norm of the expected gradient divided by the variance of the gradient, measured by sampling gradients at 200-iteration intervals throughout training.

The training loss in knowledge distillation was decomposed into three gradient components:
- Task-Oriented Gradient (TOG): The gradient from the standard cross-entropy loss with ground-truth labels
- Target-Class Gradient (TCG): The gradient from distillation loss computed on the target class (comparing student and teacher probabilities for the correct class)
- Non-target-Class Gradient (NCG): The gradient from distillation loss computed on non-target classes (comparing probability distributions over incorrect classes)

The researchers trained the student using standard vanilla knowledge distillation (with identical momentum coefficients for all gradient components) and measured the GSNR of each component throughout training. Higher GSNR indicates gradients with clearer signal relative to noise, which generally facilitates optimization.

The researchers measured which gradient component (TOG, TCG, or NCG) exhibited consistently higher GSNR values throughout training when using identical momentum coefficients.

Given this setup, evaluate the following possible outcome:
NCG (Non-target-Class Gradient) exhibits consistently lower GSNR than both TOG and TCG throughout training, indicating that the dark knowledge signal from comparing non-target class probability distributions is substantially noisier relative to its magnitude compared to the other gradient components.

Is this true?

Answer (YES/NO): NO